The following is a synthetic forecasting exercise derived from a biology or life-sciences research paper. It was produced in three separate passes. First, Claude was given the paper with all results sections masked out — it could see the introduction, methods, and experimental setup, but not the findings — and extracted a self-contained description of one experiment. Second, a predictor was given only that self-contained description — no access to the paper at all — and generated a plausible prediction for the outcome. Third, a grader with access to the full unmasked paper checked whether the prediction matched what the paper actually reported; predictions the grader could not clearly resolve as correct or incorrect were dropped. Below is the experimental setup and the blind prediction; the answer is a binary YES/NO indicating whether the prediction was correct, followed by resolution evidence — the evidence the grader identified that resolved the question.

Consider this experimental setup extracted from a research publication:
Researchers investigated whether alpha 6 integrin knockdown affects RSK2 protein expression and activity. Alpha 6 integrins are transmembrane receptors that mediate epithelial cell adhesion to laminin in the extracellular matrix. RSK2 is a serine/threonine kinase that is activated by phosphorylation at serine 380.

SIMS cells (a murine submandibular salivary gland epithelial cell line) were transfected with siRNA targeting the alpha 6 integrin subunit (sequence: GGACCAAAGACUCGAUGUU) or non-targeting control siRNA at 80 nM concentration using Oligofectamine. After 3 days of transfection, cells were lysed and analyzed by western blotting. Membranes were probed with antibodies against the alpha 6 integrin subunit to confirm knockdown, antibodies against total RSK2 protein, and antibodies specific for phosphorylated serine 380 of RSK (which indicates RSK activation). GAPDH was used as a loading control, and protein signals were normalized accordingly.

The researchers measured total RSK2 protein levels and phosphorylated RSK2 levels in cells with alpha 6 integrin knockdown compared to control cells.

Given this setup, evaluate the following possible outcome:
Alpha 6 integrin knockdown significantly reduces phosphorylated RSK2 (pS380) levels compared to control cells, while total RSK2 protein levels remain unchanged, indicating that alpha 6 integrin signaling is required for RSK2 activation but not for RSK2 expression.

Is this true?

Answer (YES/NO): NO